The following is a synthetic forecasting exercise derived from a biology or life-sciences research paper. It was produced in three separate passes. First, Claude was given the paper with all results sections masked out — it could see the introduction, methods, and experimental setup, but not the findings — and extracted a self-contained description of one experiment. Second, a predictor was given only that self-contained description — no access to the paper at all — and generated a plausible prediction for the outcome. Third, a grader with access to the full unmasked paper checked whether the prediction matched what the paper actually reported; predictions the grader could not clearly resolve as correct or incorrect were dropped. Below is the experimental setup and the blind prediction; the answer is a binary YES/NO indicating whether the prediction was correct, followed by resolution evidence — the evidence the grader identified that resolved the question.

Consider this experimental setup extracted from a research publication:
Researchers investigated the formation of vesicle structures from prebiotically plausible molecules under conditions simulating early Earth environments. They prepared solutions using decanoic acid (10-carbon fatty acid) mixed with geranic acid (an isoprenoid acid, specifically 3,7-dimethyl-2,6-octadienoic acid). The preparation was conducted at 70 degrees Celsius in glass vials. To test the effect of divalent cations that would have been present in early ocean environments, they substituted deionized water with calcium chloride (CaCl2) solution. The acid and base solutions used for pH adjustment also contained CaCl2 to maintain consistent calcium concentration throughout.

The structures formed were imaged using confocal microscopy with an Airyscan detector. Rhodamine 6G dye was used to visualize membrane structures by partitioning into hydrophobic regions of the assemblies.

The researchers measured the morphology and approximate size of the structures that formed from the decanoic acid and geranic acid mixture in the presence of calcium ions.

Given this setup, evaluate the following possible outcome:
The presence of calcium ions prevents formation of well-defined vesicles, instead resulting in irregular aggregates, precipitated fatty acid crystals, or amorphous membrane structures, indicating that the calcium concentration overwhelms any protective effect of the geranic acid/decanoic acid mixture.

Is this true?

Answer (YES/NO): NO